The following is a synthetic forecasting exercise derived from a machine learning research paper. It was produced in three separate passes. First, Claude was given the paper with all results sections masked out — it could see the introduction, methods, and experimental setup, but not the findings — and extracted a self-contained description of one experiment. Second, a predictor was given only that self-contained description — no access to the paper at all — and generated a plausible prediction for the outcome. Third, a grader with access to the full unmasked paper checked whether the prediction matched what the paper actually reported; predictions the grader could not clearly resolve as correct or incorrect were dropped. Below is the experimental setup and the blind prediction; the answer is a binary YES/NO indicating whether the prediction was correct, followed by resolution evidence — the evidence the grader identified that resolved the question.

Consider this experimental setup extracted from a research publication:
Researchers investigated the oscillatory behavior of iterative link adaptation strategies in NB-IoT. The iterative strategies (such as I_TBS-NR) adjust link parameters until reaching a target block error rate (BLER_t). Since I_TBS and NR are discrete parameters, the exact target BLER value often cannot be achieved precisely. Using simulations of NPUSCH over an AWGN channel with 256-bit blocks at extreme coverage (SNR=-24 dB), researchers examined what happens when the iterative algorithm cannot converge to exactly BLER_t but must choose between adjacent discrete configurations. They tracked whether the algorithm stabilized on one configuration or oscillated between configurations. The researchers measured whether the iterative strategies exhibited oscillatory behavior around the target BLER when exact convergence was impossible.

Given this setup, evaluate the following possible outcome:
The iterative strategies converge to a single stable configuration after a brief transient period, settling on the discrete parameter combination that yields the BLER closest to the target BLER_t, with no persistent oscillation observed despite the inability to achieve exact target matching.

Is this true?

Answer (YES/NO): NO